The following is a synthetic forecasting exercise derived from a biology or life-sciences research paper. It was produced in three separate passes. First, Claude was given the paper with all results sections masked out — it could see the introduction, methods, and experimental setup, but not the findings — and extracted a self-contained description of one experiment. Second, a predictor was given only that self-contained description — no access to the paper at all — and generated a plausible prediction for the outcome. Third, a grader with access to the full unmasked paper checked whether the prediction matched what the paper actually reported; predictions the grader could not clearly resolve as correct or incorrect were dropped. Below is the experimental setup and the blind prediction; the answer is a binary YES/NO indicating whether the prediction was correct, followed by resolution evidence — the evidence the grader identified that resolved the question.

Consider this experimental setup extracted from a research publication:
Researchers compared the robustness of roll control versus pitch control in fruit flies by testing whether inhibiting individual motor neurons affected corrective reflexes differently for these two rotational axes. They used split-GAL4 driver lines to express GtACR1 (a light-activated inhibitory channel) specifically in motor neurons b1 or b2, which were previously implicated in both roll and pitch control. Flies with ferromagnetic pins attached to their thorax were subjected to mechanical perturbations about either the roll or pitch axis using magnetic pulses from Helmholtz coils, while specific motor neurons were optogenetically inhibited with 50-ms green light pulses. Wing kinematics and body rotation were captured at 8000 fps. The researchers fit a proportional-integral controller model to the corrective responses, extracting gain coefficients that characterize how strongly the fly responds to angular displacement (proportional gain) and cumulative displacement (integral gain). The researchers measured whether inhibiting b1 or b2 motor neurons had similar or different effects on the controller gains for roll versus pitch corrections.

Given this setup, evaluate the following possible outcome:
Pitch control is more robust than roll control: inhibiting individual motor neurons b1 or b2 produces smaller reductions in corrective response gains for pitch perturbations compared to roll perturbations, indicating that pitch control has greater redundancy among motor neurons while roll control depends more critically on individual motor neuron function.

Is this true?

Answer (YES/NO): NO